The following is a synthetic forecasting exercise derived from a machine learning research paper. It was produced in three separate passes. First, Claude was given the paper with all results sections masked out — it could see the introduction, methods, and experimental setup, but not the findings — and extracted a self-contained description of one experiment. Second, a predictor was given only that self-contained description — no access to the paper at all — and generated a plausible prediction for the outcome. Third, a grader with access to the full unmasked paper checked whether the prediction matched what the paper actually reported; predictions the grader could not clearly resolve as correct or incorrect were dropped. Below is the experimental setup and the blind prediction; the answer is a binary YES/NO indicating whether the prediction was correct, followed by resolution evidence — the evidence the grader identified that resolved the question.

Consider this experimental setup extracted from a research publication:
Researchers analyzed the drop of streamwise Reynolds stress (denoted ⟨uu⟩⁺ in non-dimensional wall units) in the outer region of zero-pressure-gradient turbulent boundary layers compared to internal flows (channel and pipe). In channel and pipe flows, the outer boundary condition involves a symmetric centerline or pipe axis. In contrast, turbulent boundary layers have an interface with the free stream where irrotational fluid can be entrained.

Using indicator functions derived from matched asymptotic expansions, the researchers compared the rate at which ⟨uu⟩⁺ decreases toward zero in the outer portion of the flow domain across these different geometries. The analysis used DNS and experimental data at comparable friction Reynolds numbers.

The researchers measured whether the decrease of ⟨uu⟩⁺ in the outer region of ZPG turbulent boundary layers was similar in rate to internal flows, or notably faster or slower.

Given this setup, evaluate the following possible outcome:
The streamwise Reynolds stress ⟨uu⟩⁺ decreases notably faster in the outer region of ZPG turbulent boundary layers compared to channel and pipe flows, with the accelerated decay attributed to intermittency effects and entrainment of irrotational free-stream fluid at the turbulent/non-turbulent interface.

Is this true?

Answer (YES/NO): YES